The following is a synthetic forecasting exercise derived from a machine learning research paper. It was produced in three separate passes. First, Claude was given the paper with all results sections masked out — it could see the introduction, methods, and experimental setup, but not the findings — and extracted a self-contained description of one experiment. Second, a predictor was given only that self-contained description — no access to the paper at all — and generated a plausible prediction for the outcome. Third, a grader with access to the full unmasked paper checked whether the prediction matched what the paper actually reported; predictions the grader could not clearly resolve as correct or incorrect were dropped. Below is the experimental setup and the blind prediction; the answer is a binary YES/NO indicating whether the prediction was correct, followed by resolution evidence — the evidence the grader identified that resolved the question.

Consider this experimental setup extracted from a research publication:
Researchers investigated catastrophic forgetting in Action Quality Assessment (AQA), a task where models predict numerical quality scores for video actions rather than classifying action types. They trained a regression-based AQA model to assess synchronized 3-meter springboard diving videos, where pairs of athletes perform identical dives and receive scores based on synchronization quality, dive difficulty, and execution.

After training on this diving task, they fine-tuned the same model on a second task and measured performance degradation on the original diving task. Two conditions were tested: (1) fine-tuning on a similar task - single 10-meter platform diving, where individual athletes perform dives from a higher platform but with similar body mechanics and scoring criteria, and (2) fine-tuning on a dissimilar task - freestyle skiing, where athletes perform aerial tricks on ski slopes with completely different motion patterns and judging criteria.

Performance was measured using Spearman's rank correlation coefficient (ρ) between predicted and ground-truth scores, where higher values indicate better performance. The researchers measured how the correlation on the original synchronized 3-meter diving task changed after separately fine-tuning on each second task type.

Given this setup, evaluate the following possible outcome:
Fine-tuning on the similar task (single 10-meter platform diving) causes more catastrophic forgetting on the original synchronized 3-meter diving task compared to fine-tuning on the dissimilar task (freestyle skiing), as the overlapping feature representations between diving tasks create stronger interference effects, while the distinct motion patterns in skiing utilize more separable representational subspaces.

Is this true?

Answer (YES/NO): NO